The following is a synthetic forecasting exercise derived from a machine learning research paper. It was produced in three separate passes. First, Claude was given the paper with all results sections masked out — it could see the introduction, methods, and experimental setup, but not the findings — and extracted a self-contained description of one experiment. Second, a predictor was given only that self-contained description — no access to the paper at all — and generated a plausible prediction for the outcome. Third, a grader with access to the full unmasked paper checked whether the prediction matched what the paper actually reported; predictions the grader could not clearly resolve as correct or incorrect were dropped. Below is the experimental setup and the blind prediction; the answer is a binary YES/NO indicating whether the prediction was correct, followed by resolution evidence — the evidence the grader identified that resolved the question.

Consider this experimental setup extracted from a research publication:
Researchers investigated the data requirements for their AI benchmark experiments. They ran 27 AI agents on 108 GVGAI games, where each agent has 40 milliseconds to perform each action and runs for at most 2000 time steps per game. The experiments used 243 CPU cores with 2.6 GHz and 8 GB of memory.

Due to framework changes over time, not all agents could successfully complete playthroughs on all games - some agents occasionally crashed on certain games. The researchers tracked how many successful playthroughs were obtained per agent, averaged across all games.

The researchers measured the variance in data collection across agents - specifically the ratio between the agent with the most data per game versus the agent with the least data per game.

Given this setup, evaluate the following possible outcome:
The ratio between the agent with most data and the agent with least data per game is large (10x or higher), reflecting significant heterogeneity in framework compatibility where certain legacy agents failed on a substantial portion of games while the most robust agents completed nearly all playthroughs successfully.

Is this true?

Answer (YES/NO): NO